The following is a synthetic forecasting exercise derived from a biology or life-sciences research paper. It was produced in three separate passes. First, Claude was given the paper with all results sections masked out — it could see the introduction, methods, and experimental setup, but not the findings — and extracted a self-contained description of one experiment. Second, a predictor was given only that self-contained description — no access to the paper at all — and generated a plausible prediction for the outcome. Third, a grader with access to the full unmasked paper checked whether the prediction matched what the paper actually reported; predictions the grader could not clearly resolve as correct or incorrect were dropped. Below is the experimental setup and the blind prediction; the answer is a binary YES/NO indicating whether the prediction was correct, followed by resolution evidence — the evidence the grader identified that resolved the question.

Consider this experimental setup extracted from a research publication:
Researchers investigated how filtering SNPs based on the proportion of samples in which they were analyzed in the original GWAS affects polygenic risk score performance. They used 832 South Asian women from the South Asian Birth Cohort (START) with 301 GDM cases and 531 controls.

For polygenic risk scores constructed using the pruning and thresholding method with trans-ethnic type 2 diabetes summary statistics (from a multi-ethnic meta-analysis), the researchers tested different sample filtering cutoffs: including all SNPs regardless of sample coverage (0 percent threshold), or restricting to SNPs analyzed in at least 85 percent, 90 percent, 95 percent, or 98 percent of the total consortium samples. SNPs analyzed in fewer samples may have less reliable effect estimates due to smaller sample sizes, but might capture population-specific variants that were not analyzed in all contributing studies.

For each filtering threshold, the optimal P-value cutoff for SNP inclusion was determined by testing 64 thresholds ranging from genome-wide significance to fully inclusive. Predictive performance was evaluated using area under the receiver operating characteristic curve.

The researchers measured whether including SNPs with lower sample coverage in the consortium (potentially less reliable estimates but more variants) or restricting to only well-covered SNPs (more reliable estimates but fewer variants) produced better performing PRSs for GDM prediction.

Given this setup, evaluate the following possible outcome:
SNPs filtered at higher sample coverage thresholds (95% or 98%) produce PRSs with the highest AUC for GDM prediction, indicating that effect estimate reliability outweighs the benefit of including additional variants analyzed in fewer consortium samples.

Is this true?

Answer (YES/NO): NO